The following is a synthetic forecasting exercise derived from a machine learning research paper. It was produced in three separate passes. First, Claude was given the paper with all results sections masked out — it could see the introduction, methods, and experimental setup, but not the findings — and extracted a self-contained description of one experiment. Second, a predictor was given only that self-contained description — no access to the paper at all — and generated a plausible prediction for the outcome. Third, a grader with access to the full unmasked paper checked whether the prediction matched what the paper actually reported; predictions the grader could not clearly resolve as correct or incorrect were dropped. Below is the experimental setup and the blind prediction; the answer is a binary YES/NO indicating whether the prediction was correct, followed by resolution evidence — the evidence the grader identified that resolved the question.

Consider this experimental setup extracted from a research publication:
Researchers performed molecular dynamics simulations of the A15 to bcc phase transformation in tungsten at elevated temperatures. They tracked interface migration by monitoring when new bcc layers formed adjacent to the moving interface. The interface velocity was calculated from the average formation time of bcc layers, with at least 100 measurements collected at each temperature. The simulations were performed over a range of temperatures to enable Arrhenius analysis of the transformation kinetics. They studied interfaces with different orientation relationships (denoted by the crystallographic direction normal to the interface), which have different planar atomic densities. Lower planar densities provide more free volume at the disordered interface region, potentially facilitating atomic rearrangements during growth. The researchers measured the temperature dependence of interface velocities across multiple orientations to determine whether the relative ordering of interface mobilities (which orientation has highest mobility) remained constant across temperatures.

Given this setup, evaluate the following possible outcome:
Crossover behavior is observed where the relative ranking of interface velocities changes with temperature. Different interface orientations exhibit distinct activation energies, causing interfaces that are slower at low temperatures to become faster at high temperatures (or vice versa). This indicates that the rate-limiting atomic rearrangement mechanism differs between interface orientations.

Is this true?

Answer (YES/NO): NO